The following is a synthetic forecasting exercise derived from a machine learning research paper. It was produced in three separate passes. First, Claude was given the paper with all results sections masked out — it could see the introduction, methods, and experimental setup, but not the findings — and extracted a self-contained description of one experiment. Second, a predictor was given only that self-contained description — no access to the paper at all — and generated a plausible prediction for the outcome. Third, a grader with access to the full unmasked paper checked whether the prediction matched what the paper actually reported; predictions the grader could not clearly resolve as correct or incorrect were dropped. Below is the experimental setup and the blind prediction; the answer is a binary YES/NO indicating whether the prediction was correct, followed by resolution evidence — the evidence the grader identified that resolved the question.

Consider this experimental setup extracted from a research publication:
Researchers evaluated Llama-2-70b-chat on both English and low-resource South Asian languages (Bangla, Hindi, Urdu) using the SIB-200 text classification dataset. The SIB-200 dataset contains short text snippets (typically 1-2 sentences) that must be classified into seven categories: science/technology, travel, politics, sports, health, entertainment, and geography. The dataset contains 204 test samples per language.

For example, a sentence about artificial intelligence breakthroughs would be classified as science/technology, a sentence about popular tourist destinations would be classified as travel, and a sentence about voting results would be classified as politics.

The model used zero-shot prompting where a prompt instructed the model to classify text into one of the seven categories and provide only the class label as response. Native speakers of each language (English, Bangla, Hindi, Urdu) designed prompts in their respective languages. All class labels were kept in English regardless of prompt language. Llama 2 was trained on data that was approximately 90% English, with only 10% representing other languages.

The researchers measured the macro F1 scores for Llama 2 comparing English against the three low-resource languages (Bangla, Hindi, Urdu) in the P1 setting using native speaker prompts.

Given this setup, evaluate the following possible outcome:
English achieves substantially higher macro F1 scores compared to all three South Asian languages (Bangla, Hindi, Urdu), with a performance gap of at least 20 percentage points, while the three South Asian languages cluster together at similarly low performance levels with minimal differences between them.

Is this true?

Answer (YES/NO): NO